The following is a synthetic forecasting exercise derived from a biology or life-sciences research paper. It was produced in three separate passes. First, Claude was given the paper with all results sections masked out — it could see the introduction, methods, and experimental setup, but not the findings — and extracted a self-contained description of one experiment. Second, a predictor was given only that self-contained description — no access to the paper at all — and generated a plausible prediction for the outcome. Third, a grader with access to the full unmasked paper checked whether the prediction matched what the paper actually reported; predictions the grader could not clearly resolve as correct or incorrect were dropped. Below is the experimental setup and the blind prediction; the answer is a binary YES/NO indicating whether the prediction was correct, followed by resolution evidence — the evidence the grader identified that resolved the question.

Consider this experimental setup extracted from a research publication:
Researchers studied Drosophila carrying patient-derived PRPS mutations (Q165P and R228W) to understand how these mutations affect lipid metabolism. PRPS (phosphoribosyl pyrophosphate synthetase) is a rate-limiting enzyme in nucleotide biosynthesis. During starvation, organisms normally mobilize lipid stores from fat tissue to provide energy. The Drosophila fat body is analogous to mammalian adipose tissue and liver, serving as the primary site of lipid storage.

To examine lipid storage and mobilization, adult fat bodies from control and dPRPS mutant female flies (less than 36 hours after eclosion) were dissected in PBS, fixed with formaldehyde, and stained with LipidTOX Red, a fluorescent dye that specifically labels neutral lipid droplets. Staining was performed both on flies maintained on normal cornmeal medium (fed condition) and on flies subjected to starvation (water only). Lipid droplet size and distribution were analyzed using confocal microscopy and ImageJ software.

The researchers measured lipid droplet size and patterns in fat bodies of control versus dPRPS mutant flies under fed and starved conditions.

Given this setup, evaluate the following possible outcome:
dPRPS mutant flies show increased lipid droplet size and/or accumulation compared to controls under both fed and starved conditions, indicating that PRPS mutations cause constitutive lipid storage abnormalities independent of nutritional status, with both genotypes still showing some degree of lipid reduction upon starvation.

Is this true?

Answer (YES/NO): NO